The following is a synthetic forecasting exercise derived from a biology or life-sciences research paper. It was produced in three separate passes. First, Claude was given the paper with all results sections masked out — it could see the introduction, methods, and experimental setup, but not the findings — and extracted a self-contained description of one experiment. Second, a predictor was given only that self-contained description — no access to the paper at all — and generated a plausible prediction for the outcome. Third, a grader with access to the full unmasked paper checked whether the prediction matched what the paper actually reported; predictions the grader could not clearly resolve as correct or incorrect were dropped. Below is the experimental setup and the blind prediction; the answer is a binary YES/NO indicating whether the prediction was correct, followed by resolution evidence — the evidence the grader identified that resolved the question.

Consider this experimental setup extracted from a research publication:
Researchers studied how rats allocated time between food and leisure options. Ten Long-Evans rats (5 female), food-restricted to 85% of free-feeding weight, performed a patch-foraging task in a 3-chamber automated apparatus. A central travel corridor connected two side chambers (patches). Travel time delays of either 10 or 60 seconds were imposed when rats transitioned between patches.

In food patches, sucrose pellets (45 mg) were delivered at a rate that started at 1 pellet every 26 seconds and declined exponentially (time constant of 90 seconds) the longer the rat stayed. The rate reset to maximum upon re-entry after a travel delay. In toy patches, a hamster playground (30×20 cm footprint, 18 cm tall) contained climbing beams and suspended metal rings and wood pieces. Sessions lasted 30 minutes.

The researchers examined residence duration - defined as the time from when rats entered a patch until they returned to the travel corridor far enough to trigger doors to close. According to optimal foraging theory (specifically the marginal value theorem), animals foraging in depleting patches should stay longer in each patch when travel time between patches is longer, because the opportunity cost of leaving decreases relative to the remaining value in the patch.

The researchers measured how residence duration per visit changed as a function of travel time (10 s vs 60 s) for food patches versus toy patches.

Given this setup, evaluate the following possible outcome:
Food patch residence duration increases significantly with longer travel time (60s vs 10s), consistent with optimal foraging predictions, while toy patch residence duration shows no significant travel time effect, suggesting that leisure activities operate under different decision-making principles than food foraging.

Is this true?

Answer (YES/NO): NO